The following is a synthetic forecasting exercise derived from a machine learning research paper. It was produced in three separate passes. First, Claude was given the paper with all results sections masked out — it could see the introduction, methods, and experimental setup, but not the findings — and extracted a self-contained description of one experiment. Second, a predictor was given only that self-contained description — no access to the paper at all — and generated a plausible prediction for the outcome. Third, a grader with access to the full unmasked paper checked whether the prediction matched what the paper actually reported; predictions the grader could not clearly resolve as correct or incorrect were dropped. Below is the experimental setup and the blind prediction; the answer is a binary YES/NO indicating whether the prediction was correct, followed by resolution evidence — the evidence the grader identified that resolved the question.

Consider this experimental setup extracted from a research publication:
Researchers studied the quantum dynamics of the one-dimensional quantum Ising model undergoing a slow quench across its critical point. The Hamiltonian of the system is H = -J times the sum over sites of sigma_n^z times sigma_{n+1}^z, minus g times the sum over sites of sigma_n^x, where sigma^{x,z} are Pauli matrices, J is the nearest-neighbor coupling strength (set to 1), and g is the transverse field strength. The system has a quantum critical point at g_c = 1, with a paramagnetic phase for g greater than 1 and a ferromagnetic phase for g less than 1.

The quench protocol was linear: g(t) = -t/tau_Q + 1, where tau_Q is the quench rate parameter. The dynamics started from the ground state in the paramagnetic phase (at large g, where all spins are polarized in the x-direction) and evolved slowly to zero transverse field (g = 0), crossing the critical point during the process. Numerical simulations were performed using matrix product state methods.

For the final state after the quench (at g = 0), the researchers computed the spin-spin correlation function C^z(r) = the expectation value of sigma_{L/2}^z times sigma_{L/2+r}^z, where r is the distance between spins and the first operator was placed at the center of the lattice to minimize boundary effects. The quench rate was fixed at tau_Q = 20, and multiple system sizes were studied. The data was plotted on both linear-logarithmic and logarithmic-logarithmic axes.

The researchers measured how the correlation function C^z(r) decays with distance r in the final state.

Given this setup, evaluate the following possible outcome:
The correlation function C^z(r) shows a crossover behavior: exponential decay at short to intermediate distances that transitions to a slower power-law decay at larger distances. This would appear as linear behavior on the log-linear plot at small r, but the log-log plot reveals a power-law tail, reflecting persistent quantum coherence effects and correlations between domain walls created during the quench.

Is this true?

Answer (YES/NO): NO